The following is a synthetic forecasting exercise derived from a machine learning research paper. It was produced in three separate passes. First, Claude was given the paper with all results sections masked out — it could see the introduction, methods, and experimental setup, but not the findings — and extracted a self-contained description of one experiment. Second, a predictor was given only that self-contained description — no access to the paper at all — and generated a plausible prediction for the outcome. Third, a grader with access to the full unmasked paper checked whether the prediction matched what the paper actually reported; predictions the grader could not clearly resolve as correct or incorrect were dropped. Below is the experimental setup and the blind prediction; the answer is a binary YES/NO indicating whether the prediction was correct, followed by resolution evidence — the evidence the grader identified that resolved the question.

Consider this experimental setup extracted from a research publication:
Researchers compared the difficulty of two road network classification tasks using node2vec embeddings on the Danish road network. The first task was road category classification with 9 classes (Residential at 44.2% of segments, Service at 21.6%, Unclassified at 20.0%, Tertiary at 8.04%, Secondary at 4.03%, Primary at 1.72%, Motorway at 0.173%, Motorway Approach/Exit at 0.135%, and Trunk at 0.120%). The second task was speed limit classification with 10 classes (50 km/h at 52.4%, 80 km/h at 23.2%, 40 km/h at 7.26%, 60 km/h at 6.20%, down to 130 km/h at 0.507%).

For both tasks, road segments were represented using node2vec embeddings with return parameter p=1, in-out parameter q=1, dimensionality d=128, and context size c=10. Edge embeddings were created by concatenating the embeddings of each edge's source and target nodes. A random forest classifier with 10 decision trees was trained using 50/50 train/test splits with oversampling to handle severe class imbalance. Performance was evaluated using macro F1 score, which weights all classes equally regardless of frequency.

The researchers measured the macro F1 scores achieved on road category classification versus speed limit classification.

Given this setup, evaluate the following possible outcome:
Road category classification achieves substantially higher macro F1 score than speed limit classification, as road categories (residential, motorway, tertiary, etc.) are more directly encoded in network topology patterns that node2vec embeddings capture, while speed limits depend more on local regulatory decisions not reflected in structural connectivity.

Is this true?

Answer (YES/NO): NO